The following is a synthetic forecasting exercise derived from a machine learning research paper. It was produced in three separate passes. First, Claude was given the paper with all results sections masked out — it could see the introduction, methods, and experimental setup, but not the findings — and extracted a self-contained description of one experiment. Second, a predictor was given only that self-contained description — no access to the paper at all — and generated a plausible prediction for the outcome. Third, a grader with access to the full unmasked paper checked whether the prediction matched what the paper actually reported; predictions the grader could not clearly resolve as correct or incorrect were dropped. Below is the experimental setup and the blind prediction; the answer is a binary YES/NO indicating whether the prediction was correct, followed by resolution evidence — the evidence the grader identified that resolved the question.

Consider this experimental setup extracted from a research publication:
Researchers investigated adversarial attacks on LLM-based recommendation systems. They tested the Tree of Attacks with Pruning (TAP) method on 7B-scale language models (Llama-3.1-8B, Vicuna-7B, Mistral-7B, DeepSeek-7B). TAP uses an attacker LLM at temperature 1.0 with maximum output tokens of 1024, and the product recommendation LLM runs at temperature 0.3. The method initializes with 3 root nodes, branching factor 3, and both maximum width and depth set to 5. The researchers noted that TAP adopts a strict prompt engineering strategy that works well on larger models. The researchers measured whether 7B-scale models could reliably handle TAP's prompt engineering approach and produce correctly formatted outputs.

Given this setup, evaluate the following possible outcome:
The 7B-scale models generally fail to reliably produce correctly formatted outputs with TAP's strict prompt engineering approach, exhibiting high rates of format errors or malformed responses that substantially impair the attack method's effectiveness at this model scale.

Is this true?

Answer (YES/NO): YES